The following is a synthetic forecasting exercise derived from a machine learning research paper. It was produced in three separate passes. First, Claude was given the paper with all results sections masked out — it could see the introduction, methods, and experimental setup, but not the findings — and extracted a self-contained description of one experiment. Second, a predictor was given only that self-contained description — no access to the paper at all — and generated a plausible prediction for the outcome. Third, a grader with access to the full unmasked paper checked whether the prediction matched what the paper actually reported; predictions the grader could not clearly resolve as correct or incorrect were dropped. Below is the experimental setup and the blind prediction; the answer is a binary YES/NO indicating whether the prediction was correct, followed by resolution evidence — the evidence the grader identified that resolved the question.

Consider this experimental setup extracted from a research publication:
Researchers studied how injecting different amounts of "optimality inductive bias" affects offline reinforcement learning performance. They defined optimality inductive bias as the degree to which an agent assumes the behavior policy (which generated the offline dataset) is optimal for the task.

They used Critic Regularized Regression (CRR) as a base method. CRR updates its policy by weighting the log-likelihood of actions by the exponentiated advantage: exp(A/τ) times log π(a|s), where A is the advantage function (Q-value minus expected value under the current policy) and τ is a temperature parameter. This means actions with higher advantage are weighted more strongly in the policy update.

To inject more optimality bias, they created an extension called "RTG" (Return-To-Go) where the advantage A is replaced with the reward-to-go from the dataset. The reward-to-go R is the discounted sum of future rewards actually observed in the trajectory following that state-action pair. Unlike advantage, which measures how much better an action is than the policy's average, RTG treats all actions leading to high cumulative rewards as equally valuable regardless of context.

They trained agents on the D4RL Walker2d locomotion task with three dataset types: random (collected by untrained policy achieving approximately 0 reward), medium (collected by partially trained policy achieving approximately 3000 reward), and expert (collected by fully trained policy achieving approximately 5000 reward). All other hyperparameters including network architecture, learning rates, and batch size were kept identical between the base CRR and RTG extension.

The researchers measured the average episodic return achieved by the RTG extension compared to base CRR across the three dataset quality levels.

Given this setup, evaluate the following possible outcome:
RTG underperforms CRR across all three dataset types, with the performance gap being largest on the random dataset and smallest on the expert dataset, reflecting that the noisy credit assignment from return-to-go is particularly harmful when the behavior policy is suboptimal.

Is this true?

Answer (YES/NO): NO